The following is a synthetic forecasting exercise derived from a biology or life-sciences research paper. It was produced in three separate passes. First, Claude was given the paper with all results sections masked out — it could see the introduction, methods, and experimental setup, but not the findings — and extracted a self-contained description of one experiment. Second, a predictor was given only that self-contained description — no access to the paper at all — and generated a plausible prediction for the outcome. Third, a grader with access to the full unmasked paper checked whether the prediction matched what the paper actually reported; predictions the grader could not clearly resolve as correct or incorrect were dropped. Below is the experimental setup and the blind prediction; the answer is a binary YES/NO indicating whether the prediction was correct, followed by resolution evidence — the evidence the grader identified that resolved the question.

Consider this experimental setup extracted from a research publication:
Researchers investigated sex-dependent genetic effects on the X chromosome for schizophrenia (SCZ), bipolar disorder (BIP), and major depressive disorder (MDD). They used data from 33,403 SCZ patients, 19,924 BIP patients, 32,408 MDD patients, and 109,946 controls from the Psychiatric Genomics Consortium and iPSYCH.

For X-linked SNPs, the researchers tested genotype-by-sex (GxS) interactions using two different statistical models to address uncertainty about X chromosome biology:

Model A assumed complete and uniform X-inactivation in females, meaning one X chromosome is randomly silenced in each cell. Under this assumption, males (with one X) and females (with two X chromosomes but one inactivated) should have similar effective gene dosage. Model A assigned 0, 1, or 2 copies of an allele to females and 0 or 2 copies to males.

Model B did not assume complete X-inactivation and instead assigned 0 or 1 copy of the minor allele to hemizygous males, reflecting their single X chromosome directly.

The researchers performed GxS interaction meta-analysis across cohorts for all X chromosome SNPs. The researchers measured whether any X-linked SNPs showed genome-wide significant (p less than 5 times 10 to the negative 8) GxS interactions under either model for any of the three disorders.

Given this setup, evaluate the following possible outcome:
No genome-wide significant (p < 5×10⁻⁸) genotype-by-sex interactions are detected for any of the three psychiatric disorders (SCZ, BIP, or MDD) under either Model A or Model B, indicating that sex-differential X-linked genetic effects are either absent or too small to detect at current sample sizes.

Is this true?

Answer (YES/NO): YES